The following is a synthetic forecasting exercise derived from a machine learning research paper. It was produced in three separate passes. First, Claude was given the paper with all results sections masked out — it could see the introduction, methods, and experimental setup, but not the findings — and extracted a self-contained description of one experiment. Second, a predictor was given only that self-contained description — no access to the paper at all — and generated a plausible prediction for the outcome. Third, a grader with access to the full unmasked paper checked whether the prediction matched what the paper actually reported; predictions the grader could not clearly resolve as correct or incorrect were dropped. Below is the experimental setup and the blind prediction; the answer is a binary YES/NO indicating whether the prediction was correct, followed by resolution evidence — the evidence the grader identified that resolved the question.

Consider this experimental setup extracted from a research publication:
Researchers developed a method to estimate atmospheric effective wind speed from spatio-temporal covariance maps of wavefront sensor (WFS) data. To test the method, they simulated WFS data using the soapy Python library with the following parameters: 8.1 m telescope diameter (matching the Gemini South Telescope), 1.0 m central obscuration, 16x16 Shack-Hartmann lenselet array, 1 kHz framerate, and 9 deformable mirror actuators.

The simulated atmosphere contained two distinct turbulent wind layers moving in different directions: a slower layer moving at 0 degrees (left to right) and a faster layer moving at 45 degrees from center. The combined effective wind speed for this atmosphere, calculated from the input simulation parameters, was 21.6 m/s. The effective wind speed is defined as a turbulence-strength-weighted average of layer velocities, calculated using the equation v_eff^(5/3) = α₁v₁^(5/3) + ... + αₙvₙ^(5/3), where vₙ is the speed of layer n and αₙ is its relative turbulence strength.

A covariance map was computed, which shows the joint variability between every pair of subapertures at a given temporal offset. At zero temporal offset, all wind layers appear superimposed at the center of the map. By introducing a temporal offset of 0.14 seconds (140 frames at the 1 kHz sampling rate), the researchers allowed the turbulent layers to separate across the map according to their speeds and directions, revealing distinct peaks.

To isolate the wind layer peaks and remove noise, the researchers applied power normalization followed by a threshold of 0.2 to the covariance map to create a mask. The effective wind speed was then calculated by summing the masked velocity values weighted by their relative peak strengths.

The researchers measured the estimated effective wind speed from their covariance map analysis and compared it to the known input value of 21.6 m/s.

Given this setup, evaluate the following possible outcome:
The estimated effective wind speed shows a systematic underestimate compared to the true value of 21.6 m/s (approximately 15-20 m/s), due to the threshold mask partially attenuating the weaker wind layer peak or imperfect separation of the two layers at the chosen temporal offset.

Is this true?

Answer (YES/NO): NO